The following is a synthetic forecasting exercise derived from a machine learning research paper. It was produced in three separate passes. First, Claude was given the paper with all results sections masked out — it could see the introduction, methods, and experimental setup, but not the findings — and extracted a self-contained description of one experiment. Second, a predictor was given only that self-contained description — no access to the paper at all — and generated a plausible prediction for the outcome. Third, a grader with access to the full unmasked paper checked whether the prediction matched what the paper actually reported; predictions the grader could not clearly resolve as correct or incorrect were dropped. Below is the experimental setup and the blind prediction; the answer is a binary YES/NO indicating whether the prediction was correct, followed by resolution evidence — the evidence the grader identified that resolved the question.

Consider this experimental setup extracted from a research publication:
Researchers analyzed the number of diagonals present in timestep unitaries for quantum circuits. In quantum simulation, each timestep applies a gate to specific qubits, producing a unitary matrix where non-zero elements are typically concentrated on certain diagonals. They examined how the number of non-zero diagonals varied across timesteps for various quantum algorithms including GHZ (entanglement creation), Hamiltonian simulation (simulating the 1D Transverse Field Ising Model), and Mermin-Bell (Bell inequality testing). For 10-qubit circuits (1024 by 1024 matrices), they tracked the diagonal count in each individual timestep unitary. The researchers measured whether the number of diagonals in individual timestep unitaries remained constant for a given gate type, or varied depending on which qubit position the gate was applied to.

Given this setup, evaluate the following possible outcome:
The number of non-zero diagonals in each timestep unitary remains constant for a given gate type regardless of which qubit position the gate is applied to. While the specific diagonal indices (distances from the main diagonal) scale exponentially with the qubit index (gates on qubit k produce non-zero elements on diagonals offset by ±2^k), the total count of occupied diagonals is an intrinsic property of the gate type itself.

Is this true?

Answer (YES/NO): YES